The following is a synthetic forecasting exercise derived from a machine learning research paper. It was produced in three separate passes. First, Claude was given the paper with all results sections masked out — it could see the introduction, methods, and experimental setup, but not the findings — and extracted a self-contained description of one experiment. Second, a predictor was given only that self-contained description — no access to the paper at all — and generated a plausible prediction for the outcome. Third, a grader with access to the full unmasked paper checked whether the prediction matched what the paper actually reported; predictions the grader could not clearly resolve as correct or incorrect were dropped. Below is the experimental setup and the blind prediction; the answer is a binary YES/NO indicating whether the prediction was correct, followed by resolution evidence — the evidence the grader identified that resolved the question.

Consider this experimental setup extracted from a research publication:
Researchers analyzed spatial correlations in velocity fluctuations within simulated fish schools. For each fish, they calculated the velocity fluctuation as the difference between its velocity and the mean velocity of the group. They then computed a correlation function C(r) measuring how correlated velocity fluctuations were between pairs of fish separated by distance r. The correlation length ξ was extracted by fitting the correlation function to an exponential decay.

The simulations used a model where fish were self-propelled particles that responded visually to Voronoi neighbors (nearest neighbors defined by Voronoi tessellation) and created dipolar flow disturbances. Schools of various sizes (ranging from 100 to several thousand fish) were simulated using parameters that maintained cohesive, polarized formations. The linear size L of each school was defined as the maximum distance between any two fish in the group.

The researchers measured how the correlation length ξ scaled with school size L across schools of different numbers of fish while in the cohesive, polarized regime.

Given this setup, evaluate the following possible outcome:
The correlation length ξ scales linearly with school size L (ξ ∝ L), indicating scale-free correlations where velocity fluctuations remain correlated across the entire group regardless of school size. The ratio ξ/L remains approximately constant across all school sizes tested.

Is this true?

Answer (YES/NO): YES